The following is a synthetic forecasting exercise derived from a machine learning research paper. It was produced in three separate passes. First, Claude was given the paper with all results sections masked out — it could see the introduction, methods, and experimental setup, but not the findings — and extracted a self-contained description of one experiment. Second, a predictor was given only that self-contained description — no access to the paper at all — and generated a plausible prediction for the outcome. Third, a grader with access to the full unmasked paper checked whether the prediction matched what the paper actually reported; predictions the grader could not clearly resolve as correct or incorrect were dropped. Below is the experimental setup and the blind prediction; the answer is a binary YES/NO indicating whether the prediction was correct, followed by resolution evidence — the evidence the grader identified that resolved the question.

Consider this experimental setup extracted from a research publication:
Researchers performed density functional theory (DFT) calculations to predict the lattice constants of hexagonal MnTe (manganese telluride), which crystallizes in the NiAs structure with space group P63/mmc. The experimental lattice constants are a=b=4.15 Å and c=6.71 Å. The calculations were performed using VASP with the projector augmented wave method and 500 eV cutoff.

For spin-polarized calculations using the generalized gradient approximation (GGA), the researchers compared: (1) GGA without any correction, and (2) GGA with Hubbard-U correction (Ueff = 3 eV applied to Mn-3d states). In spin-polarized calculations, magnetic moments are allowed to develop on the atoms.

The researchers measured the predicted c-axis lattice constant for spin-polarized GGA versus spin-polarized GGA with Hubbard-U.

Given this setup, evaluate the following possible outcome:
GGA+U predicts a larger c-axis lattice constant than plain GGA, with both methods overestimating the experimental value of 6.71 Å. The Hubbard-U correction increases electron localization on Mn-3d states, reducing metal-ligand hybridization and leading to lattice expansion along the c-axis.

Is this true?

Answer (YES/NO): NO